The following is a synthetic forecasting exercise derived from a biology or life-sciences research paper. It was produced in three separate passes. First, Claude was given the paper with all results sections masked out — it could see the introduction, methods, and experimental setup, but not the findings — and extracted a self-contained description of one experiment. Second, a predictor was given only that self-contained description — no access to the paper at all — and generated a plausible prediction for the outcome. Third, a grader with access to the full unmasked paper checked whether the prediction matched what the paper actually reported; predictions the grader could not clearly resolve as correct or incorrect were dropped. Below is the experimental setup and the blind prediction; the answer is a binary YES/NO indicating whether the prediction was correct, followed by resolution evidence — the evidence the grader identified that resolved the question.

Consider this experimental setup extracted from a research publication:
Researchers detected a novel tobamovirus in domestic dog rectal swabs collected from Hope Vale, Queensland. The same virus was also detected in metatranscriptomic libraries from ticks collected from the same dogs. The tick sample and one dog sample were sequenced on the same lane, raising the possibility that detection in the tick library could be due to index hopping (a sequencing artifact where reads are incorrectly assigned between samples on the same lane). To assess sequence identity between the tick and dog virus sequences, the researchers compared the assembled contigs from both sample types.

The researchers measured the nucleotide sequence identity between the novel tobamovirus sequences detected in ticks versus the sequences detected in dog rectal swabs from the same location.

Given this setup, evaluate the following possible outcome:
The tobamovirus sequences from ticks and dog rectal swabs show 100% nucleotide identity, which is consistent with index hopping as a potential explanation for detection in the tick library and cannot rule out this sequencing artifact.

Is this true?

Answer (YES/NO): NO